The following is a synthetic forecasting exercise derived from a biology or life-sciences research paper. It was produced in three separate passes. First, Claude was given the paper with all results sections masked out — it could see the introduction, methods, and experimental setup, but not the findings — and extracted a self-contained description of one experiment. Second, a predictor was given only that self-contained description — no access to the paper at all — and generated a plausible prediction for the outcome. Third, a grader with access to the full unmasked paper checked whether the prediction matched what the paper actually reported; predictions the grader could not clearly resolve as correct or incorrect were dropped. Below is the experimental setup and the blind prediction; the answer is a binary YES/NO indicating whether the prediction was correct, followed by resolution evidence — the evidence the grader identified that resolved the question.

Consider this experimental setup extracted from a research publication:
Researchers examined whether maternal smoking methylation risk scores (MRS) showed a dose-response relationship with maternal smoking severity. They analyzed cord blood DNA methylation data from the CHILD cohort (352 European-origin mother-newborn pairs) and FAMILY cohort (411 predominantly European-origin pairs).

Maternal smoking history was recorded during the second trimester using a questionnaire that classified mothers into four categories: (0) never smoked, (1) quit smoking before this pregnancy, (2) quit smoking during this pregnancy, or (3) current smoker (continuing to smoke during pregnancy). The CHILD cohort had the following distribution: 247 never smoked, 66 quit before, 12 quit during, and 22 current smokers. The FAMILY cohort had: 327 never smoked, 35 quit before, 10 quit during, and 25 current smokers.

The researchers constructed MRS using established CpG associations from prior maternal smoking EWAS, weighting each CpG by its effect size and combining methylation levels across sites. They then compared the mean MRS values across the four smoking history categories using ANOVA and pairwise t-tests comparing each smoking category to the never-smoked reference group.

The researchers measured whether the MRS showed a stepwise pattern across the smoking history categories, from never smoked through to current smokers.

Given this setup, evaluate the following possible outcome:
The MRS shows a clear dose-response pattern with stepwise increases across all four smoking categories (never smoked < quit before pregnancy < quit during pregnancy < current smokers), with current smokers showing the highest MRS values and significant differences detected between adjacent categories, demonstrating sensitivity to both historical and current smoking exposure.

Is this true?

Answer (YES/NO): NO